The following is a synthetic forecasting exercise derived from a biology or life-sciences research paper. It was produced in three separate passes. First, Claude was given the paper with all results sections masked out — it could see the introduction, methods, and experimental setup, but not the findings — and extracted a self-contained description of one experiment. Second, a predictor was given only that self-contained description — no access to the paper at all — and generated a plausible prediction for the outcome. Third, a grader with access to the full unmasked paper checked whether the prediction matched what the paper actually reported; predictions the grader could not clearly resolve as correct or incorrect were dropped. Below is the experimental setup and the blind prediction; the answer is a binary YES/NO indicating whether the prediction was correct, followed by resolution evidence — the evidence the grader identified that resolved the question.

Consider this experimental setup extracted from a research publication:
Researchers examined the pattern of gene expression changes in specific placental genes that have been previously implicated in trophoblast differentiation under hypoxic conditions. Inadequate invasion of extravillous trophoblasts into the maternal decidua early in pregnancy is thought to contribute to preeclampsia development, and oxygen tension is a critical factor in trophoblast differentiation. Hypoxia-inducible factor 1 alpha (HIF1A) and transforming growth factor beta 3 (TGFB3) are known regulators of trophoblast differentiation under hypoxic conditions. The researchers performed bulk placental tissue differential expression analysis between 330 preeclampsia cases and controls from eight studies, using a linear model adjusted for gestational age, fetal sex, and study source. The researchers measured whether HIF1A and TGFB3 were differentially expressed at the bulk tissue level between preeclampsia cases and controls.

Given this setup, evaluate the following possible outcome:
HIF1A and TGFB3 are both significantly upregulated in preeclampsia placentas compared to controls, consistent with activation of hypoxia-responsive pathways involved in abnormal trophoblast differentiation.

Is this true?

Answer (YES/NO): NO